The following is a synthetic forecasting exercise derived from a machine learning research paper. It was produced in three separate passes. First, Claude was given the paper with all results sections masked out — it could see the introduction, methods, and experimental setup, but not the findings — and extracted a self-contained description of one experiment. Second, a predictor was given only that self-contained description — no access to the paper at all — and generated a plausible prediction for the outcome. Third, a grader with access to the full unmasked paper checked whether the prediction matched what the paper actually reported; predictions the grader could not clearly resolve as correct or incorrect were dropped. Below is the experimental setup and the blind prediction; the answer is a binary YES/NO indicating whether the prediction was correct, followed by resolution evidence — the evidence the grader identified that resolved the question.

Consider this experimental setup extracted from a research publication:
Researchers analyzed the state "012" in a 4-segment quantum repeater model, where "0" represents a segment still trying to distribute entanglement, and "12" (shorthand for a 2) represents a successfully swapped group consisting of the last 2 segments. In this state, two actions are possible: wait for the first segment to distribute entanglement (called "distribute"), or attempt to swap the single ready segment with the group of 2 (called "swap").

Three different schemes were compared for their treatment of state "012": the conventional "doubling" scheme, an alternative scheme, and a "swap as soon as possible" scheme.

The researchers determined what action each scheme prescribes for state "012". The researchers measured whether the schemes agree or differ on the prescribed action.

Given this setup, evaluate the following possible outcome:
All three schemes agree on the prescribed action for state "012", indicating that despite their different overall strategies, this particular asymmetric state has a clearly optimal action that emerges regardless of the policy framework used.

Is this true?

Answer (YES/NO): NO